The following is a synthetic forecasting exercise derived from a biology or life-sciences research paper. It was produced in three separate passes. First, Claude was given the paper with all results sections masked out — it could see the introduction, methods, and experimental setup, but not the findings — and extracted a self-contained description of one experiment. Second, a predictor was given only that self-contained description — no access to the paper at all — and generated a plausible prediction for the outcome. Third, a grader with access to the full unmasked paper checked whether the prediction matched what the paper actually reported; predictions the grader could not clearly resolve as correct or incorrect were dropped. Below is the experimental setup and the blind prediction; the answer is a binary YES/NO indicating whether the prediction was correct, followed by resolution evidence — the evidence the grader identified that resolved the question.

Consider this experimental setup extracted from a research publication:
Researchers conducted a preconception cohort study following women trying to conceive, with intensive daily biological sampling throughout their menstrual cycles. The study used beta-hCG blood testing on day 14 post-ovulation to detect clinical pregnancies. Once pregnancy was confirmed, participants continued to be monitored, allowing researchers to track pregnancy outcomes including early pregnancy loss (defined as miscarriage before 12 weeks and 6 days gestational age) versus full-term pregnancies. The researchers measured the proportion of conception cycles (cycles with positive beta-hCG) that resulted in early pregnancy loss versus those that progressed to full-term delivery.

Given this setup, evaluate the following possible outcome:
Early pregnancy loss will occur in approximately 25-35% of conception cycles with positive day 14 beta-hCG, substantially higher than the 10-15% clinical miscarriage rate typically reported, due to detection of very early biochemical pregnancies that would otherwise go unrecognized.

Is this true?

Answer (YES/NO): YES